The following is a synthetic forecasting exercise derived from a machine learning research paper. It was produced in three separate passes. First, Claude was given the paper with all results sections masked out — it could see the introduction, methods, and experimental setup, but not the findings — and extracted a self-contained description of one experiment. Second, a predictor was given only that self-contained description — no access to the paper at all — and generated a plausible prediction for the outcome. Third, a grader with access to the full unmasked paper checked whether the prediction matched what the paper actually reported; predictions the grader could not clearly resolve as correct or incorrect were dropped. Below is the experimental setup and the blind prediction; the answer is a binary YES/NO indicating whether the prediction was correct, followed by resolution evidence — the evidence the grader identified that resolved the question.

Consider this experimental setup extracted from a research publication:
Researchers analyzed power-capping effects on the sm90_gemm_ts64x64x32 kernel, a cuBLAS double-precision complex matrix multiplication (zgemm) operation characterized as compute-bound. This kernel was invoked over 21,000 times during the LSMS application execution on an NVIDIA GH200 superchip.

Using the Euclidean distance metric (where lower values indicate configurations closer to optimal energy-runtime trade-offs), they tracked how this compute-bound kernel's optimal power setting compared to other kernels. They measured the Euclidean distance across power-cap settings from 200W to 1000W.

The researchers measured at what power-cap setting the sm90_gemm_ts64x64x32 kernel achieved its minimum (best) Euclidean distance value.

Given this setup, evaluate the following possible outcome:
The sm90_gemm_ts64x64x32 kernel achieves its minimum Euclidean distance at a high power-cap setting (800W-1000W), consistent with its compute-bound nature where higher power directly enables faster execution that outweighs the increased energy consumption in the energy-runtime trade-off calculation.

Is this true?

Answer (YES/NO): NO